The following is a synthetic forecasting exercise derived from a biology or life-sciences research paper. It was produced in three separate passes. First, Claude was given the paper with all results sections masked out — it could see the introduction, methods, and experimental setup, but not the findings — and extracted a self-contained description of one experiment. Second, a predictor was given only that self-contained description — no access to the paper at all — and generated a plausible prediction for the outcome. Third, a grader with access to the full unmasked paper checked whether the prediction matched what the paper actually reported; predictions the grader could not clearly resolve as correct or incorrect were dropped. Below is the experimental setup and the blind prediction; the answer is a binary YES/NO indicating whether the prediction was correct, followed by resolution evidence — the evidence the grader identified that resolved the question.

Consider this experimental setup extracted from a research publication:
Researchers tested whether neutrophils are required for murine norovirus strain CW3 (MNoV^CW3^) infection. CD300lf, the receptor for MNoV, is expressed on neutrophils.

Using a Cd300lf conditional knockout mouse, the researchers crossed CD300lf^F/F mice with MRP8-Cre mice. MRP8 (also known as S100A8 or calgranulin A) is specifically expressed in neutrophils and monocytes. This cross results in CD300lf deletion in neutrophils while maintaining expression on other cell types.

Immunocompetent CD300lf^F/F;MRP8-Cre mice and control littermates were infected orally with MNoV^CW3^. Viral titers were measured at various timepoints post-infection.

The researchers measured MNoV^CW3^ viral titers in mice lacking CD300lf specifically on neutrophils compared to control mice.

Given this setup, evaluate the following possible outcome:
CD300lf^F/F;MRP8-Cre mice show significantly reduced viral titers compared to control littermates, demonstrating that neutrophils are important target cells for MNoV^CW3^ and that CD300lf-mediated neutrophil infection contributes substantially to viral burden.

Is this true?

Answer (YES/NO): NO